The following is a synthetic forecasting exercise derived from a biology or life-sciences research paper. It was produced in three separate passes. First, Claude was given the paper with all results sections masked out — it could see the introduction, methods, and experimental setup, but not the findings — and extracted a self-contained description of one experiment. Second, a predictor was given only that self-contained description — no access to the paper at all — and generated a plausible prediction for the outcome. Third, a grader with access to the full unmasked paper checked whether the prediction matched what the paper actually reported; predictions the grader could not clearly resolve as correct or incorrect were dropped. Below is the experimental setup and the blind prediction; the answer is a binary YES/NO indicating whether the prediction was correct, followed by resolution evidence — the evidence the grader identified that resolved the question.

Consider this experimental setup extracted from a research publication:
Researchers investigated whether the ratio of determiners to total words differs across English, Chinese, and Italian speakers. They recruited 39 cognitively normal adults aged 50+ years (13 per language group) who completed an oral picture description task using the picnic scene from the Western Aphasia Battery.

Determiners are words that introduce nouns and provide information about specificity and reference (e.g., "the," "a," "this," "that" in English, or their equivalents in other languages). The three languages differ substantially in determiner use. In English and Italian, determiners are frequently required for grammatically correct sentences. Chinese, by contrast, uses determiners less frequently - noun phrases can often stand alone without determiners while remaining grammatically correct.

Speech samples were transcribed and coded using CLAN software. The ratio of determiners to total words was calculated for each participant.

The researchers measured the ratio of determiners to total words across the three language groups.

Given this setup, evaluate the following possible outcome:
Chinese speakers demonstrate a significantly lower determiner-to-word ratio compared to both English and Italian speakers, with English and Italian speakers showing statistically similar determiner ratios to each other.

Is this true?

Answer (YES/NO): YES